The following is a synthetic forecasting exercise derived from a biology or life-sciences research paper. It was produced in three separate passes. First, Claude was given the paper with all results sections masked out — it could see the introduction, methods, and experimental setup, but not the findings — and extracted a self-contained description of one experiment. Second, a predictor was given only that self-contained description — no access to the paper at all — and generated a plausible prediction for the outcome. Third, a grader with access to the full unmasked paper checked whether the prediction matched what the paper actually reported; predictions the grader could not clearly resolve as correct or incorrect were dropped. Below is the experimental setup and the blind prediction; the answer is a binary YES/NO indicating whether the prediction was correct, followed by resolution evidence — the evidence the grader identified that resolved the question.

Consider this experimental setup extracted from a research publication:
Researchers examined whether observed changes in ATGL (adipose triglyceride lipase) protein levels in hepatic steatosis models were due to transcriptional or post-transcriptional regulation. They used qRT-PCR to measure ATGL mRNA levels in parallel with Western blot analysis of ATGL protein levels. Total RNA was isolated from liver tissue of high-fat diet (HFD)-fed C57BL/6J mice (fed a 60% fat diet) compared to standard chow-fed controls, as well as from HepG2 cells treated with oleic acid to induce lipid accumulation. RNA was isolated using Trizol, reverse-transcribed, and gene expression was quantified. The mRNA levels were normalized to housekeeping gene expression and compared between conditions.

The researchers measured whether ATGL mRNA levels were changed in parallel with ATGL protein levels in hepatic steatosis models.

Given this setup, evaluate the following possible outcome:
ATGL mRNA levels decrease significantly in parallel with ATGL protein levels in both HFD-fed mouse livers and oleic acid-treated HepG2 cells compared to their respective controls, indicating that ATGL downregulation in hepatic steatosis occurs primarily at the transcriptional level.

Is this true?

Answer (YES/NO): NO